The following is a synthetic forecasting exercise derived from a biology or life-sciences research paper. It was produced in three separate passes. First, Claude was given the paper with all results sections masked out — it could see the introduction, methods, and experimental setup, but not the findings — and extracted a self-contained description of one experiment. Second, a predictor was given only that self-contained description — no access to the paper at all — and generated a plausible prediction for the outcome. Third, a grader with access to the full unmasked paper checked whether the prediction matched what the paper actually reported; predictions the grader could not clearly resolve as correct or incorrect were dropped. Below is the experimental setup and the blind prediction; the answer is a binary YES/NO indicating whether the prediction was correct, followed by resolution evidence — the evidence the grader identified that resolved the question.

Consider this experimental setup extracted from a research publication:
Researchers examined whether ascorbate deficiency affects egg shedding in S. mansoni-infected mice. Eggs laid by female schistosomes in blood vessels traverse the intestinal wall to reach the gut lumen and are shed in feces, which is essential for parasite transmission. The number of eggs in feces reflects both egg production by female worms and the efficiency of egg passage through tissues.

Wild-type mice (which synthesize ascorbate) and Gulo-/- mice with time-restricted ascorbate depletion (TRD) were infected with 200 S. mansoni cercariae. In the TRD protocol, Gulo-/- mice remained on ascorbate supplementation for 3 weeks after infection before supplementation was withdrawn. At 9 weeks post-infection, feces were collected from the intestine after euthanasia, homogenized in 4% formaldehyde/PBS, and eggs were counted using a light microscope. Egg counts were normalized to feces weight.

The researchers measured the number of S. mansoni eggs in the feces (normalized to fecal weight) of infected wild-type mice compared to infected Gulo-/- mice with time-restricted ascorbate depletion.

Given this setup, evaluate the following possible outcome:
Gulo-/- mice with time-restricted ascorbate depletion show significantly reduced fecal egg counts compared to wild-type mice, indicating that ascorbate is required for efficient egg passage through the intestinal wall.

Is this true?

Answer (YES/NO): NO